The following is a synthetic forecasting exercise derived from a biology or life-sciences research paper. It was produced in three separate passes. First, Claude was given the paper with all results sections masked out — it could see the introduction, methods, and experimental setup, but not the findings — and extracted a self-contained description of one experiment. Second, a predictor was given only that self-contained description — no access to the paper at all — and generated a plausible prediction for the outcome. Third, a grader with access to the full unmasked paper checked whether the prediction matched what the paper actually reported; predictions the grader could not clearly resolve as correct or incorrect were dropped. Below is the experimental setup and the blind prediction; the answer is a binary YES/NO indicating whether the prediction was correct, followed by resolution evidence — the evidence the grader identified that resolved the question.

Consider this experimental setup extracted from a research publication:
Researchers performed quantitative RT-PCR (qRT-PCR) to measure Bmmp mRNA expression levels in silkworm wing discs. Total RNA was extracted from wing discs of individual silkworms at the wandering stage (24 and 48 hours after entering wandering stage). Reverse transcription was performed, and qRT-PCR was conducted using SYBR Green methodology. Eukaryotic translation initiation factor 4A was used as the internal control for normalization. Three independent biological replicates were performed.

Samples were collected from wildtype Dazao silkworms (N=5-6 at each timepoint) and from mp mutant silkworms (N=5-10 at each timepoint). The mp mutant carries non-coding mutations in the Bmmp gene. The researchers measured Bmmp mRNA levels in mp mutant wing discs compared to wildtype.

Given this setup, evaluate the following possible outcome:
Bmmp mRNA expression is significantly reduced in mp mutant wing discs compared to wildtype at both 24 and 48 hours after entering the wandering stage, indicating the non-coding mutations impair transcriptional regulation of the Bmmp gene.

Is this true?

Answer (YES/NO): NO